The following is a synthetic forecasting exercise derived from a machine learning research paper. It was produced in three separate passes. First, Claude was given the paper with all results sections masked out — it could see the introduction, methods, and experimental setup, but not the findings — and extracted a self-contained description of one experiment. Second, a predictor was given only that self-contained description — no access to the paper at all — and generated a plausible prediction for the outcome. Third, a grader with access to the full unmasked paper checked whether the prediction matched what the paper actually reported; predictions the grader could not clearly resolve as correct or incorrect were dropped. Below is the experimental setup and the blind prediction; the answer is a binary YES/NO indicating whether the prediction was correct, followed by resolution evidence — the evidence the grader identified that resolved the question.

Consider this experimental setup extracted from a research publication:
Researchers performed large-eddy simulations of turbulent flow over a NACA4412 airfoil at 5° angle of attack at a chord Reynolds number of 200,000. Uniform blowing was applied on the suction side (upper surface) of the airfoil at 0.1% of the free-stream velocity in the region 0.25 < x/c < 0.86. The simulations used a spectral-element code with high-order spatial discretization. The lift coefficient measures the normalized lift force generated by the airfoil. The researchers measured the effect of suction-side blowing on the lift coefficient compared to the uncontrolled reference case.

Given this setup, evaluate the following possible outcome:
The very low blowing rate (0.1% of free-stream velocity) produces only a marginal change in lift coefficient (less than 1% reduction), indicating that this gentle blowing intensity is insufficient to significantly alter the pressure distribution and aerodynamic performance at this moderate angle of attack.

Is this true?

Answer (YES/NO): NO